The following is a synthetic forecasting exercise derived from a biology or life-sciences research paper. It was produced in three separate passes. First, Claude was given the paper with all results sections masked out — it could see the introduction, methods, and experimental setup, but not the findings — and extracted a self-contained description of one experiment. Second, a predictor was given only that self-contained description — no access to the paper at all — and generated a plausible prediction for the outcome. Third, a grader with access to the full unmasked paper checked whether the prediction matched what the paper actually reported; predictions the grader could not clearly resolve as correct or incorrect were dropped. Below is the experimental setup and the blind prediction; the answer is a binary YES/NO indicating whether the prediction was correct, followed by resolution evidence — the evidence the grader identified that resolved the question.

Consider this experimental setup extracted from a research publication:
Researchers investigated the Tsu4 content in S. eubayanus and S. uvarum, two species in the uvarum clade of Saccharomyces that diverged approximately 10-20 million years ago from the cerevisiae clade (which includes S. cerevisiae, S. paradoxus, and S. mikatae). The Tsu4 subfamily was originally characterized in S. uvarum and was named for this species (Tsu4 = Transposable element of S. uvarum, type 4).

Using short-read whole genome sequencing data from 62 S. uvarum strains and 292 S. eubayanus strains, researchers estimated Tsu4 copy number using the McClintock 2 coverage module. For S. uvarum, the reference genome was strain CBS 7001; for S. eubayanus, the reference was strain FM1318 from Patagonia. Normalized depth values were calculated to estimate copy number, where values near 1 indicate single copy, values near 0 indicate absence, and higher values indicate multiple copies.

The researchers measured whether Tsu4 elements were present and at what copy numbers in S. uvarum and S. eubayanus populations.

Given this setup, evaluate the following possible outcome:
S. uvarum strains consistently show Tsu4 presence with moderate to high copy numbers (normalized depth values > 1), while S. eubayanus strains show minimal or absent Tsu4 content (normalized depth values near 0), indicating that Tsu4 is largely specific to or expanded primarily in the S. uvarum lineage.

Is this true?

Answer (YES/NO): NO